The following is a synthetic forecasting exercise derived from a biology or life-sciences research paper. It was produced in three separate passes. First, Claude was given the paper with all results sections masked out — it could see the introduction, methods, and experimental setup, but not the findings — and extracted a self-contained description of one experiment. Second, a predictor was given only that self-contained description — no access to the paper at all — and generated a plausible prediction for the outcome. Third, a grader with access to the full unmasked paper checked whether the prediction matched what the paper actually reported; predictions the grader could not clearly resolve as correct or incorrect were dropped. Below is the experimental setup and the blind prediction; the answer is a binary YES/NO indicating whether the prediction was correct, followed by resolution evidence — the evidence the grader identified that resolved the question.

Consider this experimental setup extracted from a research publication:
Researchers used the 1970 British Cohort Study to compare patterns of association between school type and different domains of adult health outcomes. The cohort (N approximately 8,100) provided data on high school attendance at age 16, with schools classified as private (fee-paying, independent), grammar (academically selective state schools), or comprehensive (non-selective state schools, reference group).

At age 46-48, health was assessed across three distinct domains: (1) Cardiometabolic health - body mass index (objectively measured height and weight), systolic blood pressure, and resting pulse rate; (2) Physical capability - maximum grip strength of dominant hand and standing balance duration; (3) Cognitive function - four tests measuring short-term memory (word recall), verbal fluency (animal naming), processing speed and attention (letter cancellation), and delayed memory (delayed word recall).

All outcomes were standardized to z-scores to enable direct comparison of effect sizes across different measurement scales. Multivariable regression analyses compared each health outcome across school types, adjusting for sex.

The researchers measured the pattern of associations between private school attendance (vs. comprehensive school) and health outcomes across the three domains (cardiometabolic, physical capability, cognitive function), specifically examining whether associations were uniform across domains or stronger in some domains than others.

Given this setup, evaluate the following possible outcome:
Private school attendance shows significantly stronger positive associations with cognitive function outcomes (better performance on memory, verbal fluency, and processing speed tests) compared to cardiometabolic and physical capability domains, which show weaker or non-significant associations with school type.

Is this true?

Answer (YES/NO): NO